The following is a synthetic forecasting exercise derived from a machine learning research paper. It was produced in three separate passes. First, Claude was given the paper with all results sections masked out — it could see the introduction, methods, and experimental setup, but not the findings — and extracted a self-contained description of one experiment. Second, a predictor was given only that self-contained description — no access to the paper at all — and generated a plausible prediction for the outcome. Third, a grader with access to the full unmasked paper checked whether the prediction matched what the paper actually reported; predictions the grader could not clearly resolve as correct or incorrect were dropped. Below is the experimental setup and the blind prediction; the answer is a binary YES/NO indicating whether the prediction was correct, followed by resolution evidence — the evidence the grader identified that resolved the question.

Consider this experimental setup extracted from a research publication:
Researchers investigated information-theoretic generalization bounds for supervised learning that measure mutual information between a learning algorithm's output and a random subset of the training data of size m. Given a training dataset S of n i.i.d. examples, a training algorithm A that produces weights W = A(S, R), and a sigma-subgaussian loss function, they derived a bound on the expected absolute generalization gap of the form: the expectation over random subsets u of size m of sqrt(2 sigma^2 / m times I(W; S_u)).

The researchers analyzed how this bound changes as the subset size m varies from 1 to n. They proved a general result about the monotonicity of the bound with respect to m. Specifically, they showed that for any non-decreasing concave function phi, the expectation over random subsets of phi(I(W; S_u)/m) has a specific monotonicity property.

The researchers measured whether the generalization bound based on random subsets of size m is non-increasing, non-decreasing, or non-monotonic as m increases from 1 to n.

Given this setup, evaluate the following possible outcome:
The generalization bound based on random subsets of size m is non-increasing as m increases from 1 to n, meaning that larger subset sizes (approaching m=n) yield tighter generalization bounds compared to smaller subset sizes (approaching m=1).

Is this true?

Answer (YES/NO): NO